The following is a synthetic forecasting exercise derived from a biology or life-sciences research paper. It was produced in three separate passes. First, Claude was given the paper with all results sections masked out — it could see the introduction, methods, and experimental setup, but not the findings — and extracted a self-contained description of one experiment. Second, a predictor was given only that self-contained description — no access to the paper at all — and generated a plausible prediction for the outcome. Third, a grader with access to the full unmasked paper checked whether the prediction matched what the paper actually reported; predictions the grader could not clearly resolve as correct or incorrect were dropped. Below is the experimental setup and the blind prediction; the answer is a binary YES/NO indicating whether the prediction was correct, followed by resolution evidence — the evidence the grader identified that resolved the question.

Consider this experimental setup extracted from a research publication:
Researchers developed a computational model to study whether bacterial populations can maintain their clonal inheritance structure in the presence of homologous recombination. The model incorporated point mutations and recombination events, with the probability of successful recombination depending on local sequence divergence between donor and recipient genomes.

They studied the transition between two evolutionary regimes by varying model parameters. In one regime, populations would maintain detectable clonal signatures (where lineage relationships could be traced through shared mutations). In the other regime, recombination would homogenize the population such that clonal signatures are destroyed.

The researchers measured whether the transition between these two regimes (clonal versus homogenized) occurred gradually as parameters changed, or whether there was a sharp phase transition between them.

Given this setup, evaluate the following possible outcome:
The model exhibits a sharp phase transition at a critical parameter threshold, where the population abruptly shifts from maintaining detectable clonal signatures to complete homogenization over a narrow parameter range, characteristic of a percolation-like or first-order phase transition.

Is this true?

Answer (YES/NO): NO